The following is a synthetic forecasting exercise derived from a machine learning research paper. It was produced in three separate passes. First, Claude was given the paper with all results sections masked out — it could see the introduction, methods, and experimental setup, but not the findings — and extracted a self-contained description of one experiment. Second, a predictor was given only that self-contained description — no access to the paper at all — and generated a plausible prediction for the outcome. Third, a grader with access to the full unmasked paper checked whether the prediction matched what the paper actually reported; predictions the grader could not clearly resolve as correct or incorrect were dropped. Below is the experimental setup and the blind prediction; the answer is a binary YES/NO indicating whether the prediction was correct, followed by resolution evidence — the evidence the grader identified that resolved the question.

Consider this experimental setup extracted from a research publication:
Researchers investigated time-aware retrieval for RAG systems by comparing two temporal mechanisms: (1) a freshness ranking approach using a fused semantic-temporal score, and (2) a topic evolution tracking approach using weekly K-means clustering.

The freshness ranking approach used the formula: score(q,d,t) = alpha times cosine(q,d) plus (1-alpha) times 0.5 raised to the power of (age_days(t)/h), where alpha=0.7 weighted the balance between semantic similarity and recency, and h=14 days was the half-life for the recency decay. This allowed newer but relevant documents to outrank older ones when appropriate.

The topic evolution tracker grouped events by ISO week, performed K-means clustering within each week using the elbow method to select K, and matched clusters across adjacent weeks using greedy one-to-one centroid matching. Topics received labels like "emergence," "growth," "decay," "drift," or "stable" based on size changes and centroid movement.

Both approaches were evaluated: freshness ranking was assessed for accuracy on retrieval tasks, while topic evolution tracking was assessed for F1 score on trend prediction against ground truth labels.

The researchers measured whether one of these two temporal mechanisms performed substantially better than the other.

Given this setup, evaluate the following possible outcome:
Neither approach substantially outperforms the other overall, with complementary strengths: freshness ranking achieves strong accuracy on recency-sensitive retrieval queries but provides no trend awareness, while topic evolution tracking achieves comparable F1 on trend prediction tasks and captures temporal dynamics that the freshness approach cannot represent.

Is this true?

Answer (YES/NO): NO